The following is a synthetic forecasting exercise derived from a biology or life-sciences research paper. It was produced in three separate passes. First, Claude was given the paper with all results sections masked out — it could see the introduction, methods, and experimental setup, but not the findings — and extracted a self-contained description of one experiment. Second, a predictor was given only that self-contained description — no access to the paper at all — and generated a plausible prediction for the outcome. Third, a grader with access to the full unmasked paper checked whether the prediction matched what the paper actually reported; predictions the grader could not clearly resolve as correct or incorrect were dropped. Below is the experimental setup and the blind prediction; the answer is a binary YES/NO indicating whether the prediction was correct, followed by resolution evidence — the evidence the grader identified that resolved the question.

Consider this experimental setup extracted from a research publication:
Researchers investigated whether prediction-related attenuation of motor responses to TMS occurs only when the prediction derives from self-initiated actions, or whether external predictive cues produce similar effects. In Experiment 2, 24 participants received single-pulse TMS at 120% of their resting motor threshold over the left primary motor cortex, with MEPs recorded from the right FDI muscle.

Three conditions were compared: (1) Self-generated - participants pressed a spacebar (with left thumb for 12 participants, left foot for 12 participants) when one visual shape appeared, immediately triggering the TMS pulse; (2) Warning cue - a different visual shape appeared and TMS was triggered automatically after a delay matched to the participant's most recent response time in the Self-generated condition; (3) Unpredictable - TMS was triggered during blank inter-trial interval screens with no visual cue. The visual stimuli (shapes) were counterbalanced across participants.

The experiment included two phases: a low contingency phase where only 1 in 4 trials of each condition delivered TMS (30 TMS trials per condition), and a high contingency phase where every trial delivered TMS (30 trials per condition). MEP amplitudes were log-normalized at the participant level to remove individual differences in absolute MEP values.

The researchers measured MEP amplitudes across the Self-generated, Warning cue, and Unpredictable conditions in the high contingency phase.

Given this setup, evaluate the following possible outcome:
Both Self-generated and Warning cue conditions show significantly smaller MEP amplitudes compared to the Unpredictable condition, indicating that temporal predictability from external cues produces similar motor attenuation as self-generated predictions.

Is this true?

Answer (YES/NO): NO